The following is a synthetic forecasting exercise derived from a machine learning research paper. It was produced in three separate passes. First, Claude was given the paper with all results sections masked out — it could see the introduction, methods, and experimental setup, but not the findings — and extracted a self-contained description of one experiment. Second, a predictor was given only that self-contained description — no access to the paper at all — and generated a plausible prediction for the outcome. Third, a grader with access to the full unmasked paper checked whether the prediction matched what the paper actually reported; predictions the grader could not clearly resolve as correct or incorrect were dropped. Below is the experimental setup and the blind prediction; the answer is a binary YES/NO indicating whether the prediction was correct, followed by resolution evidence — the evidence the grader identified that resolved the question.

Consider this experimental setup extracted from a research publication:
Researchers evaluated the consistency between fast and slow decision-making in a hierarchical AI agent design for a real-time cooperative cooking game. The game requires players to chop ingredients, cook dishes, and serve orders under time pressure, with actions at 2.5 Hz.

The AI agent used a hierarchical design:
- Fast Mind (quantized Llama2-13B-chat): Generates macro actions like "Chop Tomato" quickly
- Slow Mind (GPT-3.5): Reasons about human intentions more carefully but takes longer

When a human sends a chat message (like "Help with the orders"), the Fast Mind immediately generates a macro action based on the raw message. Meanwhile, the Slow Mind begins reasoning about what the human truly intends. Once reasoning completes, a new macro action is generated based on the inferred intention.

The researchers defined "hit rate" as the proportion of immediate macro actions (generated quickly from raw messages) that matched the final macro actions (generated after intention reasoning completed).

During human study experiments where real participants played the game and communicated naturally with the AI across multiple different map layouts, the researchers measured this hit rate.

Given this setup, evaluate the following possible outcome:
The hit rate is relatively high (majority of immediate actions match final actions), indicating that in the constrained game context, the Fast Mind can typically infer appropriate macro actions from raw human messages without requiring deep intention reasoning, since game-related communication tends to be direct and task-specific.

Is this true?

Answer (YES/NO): YES